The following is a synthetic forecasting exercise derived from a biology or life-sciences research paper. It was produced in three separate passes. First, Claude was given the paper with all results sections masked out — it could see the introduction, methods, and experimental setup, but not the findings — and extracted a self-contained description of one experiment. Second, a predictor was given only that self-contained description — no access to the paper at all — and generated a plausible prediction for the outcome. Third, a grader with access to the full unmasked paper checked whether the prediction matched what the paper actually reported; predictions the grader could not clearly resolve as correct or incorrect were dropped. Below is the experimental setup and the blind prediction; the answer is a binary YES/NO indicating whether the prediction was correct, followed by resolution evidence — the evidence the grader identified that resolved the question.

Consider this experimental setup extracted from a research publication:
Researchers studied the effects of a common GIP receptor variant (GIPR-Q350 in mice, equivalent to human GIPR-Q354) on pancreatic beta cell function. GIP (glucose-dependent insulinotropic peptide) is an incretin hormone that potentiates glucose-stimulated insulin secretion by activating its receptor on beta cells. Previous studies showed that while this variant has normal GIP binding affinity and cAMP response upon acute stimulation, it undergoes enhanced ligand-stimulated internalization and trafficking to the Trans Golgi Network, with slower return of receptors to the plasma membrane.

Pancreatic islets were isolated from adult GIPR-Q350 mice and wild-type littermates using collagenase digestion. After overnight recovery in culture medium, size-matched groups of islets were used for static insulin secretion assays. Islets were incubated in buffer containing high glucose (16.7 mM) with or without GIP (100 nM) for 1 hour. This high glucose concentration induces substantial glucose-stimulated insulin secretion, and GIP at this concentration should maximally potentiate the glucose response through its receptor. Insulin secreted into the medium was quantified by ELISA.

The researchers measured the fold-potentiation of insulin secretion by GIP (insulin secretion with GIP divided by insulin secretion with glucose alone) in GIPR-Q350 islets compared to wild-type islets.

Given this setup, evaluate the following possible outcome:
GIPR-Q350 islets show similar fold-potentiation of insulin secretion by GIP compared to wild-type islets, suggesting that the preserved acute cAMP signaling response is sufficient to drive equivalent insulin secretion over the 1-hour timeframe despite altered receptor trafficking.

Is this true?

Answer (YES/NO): NO